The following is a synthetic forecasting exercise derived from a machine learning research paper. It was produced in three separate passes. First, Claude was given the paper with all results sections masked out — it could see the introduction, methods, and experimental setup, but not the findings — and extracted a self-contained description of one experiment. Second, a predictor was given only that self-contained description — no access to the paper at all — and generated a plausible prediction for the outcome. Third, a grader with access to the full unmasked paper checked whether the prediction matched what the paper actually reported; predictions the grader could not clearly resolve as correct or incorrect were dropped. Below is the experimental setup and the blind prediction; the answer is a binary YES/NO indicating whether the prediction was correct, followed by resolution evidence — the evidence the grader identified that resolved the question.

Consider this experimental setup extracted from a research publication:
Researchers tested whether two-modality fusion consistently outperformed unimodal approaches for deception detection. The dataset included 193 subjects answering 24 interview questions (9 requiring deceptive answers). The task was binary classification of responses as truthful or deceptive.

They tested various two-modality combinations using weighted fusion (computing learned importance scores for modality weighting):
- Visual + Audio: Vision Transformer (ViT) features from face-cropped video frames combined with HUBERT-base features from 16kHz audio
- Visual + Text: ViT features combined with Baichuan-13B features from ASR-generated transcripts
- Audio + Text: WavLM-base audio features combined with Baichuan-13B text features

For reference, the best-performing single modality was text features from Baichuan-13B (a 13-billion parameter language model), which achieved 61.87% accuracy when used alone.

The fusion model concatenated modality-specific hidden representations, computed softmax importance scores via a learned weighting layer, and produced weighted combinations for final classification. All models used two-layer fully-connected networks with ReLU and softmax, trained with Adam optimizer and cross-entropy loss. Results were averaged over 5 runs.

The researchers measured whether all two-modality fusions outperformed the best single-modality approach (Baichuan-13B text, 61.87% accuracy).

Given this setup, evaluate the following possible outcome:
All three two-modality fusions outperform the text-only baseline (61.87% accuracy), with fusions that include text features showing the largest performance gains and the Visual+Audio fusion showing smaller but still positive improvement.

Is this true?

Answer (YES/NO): NO